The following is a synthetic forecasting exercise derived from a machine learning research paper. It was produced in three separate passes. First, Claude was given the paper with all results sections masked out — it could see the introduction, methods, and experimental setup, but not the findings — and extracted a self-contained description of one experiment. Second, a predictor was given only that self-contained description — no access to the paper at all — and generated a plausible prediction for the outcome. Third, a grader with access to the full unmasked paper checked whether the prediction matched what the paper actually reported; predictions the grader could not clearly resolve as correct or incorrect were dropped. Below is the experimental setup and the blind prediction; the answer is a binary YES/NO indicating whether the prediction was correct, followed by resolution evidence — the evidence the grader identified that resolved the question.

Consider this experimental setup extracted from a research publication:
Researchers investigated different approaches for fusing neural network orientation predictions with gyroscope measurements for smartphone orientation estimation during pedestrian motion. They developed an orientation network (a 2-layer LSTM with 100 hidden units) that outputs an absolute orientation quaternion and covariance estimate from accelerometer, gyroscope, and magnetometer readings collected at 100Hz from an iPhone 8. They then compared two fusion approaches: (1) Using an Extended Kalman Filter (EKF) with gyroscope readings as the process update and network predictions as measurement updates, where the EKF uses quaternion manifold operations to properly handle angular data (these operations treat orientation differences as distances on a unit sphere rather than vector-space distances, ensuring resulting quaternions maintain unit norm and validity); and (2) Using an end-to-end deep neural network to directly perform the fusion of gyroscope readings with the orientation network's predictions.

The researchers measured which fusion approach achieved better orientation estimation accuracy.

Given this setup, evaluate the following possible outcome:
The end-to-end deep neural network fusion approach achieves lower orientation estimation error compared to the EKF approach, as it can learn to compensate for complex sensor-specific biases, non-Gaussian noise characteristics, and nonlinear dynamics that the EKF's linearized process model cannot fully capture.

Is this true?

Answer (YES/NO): NO